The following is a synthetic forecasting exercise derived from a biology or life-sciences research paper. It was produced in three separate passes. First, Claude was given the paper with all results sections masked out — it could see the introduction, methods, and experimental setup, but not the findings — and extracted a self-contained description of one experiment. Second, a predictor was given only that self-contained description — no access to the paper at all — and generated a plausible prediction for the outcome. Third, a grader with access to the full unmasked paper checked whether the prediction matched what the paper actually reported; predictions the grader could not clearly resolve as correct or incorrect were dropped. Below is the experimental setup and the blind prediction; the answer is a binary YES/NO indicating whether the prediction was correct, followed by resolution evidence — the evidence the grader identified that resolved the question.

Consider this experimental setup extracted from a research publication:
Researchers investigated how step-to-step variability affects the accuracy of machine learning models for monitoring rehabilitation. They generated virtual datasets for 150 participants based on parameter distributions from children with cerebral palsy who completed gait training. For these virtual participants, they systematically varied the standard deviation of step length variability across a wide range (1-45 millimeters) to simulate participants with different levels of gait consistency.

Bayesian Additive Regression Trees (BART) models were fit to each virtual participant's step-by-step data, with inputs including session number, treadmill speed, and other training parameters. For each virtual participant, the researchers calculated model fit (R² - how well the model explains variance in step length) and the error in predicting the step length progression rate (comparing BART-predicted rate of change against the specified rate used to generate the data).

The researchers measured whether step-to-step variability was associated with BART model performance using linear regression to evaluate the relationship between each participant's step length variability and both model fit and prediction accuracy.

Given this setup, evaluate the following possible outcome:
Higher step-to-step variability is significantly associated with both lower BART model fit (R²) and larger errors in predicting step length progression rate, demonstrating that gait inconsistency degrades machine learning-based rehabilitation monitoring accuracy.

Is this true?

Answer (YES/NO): NO